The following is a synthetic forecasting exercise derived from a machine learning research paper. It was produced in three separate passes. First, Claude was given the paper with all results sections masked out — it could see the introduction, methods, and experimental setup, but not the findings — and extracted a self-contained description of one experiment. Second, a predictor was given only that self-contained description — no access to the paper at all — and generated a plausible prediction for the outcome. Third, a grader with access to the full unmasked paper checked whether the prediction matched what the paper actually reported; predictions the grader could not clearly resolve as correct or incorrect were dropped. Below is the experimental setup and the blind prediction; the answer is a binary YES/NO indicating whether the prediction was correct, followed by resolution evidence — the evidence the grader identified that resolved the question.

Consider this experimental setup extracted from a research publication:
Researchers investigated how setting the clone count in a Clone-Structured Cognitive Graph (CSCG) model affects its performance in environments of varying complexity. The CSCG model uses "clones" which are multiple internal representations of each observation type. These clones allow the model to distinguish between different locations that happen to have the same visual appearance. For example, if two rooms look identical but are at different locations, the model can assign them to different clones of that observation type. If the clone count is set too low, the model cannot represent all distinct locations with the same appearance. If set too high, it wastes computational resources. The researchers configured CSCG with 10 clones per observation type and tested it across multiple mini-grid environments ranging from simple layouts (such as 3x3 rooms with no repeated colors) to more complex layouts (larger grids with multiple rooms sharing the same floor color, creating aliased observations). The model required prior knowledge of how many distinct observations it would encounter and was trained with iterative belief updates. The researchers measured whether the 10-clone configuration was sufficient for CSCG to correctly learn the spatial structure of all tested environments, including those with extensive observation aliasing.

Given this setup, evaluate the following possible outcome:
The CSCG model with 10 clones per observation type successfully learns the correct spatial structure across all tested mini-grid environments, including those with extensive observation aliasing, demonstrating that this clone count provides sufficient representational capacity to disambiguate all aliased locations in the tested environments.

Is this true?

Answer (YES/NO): YES